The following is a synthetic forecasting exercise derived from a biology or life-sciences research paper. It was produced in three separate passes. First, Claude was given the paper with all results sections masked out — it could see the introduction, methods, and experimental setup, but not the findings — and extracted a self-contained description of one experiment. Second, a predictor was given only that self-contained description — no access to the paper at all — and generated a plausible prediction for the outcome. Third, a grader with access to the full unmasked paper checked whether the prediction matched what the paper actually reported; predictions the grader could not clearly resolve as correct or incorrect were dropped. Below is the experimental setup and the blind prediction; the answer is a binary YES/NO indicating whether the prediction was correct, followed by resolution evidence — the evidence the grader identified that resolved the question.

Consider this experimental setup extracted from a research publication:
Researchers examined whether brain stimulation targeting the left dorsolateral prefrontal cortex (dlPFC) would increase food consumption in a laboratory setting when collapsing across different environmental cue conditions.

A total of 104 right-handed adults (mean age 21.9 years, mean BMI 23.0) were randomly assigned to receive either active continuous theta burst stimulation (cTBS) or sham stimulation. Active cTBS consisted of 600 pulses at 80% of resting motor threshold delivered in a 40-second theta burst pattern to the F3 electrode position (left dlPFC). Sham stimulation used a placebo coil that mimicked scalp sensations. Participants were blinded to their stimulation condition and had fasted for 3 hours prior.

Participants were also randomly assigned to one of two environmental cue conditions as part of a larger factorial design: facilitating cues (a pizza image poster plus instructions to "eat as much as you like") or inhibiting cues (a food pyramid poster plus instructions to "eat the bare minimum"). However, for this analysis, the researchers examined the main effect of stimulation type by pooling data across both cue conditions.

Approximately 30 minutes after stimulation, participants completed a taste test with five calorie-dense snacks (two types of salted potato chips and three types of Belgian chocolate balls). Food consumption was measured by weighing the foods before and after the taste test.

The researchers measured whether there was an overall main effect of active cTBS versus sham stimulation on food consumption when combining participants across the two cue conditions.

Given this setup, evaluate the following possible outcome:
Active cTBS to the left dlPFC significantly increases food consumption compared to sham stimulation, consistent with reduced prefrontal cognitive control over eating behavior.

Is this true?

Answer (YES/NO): NO